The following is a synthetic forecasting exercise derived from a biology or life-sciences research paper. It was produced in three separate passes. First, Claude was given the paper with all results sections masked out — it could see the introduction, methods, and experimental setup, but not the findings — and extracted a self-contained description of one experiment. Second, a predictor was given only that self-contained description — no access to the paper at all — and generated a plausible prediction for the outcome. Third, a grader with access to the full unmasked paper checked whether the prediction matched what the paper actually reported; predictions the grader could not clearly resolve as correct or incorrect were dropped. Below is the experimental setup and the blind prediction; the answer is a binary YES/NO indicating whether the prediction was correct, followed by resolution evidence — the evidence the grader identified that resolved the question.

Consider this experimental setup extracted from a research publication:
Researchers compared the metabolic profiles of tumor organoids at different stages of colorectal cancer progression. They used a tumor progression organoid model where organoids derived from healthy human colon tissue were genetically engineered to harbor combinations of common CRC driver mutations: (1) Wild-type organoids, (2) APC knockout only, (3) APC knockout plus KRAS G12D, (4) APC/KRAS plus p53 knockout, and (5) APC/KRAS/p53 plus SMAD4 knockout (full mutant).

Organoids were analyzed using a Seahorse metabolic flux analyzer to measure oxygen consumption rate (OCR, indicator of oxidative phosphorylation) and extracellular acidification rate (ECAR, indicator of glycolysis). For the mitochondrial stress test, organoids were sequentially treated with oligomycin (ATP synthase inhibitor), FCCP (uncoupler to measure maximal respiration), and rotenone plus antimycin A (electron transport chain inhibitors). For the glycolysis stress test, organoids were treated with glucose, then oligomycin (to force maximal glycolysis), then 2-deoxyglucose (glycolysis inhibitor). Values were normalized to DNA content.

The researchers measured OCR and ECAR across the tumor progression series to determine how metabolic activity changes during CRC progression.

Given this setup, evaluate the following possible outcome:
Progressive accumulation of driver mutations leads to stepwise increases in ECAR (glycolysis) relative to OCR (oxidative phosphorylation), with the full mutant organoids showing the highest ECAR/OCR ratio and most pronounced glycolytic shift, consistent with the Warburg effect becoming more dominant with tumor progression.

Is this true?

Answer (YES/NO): NO